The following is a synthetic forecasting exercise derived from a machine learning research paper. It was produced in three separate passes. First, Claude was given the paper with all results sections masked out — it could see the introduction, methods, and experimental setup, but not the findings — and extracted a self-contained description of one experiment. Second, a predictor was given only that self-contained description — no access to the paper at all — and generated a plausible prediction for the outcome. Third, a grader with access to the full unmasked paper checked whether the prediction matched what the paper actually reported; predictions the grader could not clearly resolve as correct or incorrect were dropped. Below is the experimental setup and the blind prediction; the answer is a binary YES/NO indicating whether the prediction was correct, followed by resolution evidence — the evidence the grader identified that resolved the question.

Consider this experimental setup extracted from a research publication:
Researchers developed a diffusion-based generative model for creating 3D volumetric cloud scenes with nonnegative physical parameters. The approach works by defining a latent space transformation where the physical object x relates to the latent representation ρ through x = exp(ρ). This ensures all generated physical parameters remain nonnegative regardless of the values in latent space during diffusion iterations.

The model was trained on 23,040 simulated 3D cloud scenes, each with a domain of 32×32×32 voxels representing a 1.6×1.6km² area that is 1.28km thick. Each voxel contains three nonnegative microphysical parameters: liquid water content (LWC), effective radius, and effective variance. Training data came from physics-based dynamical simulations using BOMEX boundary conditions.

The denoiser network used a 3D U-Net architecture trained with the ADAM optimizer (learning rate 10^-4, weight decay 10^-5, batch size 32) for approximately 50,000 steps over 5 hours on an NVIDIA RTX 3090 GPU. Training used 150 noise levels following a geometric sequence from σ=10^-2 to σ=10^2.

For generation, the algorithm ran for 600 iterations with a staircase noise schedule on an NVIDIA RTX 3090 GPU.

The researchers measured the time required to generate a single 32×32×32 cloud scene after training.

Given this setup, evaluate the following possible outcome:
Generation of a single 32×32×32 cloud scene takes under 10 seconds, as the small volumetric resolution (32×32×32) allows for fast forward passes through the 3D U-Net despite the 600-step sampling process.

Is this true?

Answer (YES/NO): YES